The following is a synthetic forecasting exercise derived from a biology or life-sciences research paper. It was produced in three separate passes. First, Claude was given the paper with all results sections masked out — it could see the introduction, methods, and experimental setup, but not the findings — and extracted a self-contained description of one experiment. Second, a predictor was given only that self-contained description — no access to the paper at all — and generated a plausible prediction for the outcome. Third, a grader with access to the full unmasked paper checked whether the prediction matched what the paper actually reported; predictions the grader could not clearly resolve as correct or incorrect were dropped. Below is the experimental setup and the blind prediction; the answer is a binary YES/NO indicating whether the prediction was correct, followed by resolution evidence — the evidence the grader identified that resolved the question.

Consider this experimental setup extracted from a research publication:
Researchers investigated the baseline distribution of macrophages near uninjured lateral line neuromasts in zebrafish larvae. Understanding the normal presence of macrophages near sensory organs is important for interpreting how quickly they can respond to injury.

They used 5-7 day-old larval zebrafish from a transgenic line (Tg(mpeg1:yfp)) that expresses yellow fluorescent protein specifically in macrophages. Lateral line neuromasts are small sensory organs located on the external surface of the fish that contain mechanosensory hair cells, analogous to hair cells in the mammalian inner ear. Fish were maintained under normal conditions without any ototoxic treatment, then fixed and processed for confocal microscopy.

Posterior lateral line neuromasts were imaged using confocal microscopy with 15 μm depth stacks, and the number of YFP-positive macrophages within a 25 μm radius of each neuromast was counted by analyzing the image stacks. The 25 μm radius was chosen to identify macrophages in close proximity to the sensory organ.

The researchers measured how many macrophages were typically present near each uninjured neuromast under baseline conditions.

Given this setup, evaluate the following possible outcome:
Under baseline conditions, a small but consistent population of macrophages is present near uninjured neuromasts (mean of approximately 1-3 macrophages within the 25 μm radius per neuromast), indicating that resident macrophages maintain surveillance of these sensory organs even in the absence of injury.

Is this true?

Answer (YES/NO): YES